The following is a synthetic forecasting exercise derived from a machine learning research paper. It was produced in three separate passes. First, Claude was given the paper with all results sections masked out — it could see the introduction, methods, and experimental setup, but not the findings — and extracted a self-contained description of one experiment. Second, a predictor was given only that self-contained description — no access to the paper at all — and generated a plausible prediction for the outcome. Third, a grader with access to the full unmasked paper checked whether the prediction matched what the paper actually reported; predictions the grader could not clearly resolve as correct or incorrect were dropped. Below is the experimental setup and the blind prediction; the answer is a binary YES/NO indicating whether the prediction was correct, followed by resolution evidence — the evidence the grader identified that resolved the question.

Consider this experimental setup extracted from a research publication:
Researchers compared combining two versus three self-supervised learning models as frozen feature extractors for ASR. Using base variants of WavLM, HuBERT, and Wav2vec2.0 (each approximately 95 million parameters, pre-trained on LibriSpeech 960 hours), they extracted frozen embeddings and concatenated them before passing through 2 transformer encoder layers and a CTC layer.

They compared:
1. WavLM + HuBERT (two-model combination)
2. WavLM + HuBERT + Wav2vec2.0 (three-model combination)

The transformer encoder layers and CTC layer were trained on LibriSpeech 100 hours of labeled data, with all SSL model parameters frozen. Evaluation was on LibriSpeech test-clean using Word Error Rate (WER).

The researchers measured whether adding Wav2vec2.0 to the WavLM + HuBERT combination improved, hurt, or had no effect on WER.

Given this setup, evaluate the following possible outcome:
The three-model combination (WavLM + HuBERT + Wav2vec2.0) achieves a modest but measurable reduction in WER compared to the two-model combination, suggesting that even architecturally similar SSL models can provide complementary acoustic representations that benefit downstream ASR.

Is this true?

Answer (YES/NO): NO